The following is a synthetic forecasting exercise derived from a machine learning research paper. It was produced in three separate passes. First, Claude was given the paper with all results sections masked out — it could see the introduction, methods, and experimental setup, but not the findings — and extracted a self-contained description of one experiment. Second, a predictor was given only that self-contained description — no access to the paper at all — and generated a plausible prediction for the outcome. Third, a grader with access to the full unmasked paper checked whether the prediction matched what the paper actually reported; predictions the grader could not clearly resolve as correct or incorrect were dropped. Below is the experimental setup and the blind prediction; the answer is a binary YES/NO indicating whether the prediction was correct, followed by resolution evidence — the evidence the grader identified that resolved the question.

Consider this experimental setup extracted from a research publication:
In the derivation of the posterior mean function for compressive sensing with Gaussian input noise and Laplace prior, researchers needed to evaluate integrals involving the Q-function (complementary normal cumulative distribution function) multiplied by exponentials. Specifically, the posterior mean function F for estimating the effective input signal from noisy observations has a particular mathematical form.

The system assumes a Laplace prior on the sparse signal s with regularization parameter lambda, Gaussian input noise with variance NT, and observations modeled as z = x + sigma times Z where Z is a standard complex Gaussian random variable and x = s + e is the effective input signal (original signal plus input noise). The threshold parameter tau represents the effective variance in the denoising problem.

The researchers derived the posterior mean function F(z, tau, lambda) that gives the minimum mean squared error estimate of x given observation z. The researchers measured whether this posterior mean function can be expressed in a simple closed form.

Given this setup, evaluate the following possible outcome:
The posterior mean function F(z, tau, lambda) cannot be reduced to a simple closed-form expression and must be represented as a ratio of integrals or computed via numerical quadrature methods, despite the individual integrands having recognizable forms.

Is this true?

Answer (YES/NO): NO